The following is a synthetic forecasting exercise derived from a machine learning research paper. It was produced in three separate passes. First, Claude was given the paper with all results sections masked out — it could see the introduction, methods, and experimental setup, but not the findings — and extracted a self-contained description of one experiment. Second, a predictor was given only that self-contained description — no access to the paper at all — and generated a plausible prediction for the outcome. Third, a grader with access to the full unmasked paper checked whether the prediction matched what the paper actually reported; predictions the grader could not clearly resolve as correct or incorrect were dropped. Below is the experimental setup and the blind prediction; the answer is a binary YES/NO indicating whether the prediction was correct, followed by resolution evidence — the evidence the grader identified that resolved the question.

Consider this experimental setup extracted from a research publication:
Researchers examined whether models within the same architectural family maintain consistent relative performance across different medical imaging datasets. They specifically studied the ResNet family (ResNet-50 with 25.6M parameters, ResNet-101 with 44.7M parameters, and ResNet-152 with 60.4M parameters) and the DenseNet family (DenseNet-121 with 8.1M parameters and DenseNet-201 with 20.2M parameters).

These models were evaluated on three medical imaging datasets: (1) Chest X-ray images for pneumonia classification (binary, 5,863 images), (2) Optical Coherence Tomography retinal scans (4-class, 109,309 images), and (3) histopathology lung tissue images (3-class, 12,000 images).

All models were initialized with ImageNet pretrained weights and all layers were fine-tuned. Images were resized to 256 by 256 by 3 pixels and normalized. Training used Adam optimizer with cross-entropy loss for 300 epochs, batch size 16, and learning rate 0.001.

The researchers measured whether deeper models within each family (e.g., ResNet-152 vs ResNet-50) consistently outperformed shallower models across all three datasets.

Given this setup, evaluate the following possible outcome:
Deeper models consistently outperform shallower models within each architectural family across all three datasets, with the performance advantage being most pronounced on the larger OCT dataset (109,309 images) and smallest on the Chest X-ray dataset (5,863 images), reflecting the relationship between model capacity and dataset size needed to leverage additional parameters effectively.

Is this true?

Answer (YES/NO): NO